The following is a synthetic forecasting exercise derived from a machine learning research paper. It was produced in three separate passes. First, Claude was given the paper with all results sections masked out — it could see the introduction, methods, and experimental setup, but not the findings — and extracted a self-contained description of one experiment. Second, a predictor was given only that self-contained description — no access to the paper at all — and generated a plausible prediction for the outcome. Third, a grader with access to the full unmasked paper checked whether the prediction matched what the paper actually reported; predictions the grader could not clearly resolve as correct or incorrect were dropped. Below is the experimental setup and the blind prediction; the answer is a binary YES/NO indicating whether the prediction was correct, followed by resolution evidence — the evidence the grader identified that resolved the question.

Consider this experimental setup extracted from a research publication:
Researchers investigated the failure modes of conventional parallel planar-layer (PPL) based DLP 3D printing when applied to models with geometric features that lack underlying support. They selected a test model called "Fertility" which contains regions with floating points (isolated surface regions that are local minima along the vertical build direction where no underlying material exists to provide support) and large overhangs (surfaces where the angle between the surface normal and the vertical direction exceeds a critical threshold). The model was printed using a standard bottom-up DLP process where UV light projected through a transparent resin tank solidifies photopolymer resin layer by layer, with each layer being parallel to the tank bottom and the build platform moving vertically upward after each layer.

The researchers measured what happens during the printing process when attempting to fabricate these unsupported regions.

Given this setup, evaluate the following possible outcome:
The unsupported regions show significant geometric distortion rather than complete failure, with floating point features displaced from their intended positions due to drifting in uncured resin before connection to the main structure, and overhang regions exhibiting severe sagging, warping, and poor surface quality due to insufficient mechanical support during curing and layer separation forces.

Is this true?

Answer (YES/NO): NO